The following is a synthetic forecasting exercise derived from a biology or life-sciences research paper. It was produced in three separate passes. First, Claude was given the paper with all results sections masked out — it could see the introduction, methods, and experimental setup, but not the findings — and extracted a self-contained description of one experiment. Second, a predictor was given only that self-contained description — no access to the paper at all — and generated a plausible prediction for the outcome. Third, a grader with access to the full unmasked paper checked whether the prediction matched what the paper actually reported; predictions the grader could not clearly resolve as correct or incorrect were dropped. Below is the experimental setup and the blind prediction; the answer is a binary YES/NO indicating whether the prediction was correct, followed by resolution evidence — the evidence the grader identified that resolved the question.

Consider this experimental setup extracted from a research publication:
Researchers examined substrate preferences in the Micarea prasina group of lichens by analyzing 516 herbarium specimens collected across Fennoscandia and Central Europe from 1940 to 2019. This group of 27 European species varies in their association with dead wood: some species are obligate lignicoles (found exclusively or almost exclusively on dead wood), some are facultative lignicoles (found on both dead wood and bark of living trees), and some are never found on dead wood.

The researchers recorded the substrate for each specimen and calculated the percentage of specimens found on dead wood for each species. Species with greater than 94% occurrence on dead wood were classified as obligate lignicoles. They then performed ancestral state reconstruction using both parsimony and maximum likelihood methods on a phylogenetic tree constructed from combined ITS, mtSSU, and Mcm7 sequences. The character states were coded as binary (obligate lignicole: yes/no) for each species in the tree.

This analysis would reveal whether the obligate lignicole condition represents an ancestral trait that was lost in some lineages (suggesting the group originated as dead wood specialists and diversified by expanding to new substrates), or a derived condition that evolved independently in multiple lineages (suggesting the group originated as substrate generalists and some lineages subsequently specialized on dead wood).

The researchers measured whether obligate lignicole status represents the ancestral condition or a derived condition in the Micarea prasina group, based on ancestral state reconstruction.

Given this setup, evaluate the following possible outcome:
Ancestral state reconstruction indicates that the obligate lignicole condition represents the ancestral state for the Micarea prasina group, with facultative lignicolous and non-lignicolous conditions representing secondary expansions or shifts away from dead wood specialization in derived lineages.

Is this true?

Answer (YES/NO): NO